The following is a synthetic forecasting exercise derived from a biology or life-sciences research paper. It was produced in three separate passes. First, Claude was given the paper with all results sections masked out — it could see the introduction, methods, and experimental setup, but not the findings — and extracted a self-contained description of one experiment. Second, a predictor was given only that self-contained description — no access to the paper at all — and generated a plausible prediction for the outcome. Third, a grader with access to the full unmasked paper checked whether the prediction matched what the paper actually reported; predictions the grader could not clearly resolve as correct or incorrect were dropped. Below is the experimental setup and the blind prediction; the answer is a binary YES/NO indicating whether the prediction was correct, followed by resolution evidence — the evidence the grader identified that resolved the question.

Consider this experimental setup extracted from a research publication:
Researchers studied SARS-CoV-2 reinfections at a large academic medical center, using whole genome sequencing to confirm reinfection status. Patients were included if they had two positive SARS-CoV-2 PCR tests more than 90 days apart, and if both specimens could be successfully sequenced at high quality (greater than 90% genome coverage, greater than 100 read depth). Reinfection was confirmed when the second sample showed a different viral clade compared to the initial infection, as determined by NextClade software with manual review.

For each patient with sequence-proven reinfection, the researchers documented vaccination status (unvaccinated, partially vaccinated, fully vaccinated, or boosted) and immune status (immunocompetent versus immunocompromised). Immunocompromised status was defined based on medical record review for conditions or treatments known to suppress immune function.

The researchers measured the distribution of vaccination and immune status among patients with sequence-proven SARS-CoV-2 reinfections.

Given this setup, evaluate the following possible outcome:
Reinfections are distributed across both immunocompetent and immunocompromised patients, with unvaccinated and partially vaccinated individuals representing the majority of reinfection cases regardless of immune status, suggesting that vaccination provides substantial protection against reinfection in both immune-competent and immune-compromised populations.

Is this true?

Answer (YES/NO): NO